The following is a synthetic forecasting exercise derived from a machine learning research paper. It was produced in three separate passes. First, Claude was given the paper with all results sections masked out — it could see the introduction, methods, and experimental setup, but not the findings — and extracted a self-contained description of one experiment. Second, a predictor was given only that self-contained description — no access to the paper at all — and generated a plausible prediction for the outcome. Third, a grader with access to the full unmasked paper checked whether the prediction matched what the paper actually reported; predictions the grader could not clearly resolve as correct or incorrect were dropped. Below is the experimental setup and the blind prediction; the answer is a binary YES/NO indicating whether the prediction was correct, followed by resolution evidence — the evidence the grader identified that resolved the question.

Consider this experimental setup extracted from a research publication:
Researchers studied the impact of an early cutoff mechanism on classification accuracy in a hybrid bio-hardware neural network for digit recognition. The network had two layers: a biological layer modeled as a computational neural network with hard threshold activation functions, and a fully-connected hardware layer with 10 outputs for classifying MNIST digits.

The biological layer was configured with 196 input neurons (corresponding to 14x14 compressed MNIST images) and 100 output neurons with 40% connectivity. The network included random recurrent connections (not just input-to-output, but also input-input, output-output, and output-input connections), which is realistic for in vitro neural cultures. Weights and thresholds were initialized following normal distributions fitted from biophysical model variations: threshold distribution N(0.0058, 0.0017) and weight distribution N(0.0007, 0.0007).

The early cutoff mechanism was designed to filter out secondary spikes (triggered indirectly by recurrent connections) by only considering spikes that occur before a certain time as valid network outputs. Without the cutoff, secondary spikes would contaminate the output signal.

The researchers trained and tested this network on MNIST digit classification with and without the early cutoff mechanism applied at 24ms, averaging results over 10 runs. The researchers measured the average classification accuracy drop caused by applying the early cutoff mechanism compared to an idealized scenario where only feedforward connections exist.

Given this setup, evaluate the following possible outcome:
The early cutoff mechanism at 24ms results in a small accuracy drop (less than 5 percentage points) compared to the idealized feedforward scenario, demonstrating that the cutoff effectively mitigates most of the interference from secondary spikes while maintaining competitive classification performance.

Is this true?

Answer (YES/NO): NO